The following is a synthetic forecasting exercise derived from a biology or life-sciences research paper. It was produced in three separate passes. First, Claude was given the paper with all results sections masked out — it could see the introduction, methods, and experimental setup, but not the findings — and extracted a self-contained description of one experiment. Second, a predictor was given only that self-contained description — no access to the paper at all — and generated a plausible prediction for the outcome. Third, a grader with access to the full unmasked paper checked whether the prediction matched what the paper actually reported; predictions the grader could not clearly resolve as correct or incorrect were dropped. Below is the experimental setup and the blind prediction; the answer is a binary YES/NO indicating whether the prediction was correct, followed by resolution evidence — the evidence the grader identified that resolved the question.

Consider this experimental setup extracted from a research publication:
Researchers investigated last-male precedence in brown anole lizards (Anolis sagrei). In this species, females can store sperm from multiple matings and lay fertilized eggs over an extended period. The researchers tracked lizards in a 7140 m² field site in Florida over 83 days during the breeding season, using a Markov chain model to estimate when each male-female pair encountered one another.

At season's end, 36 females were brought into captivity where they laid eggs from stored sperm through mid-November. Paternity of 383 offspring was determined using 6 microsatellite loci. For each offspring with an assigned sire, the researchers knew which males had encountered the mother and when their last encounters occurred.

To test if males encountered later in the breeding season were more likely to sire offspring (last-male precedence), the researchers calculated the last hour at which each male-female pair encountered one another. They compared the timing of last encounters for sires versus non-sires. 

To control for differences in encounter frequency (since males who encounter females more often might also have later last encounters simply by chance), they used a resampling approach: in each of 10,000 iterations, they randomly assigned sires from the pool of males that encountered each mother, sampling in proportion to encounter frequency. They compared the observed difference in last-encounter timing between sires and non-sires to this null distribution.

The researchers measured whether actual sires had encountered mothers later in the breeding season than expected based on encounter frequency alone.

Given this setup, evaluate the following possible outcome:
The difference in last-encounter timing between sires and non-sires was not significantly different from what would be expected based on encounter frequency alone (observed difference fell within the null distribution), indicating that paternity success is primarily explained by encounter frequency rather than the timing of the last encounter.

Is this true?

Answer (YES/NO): NO